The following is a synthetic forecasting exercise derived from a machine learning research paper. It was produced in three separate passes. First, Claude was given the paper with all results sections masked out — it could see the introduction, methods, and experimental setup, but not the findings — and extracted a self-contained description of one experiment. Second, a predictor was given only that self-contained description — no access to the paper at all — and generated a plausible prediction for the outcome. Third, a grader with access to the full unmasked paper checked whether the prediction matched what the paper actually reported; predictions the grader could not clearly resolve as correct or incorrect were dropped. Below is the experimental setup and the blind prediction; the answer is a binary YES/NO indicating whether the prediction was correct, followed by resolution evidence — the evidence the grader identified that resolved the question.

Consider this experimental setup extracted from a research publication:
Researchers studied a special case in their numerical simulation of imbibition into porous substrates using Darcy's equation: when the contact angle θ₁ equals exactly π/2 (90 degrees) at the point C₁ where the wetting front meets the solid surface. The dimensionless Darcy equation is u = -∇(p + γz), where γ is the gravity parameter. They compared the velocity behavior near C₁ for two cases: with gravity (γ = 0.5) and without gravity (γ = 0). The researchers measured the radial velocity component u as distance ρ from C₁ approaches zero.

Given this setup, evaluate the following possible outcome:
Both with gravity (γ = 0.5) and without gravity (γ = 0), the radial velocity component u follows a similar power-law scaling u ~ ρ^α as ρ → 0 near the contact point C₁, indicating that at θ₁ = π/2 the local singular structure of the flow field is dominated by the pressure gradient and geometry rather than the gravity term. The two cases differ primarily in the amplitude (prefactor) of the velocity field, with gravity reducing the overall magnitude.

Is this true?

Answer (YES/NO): NO